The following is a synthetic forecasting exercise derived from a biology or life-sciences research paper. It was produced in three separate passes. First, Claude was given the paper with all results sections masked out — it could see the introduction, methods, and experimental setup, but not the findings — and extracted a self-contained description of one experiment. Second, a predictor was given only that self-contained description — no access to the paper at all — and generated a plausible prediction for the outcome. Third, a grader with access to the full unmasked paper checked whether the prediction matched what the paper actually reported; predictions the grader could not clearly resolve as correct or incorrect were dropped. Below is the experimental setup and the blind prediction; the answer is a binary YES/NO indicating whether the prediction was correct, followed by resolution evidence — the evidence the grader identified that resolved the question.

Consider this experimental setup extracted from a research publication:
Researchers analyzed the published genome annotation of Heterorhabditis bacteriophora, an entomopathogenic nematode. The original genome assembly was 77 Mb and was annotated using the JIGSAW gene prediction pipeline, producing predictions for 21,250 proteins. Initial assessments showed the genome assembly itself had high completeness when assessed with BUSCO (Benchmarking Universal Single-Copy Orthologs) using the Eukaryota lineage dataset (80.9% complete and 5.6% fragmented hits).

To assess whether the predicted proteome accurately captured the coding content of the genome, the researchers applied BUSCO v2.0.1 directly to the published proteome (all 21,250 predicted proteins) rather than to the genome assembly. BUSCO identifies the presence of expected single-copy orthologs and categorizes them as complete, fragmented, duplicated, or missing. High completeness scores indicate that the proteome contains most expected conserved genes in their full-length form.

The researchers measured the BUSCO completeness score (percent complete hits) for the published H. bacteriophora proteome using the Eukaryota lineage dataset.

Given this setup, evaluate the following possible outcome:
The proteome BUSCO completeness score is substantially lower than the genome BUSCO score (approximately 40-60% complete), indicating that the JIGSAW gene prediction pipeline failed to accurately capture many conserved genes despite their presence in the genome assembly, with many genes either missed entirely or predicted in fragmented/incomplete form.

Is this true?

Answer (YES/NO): YES